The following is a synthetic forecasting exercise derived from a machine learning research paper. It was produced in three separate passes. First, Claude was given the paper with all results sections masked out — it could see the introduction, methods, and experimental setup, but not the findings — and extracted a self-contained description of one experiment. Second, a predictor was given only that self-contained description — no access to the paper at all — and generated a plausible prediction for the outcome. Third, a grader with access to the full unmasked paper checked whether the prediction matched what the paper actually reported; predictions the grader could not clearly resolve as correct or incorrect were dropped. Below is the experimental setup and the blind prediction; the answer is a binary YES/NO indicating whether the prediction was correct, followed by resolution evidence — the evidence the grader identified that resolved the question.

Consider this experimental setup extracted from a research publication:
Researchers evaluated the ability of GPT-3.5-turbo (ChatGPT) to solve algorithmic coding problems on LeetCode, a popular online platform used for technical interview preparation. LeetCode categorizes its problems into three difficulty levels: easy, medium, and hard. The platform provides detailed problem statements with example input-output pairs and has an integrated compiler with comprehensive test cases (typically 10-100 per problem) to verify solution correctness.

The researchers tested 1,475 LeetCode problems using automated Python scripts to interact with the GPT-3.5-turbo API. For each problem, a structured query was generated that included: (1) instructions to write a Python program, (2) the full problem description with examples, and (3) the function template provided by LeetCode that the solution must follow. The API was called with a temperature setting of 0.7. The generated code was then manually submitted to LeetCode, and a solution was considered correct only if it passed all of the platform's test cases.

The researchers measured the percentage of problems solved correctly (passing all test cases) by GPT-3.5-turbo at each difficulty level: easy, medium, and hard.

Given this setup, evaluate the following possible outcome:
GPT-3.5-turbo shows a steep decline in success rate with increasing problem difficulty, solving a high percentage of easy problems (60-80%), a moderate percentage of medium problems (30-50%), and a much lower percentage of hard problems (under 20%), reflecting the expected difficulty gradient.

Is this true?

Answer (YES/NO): NO